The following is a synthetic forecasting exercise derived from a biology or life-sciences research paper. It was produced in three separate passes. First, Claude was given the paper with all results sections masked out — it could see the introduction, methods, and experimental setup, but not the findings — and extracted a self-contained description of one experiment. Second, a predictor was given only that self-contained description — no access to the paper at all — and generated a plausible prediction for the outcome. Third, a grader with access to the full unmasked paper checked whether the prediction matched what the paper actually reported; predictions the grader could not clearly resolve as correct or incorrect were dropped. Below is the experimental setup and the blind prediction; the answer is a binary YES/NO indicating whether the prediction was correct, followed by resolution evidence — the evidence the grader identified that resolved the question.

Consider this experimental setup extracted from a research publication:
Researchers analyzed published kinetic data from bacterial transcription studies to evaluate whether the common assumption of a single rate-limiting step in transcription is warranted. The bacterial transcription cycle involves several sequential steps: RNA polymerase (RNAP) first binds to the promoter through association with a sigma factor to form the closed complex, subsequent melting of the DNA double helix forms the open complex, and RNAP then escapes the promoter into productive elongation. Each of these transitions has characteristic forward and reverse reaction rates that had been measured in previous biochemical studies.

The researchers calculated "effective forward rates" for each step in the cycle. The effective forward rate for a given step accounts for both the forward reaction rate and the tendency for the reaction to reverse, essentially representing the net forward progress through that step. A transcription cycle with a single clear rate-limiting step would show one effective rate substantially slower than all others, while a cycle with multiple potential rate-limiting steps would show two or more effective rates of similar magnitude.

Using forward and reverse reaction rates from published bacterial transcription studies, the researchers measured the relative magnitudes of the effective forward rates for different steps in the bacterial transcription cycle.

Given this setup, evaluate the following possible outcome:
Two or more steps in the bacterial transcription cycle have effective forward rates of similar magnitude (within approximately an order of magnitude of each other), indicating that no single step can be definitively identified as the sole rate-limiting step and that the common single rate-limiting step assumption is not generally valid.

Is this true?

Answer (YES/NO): YES